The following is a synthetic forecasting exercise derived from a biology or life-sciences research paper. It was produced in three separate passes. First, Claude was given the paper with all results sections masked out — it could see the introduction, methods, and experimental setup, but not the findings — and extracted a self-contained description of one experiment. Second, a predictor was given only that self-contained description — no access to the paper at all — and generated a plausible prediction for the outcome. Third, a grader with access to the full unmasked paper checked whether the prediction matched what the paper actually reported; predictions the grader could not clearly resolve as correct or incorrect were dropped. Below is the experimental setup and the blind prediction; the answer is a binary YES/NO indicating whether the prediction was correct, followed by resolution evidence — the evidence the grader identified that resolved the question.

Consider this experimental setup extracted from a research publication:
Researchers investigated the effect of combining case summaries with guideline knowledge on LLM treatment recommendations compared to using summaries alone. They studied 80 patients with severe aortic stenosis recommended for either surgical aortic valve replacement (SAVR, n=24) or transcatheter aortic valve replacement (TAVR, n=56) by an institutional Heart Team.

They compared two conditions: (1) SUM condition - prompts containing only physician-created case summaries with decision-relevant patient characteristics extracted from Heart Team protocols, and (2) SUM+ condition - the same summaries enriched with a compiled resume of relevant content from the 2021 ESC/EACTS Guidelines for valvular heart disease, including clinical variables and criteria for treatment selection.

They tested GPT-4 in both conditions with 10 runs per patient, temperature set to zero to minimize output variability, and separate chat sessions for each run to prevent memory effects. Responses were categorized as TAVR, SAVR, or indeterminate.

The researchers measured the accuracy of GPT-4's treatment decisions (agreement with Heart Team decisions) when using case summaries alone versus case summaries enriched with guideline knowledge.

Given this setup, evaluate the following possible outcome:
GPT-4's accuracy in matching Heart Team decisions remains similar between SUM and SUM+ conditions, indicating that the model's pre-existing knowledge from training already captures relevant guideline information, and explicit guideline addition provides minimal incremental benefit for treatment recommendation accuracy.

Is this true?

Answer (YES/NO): NO